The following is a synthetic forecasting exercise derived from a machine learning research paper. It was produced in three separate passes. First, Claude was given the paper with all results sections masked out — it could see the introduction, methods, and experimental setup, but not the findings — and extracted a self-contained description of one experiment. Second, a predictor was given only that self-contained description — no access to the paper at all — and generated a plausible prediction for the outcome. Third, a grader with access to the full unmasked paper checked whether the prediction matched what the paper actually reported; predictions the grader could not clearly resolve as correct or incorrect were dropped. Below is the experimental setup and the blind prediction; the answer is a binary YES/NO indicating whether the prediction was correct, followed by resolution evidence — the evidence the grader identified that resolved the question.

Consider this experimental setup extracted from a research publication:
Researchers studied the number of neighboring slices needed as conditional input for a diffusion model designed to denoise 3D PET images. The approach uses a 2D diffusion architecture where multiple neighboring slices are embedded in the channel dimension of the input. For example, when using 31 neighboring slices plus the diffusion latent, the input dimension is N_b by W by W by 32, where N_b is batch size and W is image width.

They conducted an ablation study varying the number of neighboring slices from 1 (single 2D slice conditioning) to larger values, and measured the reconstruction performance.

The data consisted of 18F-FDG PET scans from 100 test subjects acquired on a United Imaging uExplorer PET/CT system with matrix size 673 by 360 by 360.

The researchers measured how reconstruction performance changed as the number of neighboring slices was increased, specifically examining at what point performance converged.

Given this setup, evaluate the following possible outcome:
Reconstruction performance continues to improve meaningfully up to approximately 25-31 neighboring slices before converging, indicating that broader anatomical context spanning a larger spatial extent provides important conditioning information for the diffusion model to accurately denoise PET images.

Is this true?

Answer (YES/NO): YES